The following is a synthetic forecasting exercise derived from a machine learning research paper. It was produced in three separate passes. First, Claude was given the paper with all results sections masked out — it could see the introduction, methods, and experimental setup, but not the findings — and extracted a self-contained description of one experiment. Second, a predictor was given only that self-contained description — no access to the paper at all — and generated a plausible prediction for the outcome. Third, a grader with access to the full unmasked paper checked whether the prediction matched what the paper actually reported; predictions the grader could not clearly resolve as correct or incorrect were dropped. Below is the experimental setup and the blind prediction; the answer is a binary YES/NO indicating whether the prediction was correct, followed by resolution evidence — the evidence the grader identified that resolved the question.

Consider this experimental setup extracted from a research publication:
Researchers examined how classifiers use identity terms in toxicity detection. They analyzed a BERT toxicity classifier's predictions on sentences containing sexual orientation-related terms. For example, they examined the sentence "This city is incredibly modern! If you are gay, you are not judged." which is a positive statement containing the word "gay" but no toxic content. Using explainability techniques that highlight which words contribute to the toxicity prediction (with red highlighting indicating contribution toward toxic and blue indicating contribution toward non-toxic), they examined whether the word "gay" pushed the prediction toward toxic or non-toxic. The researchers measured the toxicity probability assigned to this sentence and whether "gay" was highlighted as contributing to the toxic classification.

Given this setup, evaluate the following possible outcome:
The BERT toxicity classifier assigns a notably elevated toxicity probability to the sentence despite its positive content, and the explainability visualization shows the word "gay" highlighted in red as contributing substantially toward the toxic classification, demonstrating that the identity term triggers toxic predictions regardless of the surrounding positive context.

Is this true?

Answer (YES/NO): YES